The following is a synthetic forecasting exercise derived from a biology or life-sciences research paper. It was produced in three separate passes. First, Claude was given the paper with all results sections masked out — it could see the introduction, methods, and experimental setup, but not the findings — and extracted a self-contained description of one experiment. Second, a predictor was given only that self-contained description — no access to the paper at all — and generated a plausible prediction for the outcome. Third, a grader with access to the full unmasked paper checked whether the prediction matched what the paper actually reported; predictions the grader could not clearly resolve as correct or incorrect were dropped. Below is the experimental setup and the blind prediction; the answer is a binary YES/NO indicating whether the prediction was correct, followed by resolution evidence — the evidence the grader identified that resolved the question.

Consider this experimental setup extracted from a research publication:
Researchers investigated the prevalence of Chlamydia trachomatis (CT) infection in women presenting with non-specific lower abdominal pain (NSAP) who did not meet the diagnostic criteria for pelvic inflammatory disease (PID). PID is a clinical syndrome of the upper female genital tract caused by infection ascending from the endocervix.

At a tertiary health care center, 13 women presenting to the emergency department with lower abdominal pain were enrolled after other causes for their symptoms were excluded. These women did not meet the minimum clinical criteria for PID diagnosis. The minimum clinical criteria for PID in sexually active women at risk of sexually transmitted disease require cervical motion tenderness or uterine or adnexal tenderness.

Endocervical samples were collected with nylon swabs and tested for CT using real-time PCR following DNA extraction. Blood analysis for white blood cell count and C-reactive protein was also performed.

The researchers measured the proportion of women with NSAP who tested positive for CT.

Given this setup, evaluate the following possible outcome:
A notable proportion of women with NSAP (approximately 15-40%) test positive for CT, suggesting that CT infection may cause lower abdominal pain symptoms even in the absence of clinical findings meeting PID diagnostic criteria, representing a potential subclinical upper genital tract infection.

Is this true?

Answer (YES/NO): NO